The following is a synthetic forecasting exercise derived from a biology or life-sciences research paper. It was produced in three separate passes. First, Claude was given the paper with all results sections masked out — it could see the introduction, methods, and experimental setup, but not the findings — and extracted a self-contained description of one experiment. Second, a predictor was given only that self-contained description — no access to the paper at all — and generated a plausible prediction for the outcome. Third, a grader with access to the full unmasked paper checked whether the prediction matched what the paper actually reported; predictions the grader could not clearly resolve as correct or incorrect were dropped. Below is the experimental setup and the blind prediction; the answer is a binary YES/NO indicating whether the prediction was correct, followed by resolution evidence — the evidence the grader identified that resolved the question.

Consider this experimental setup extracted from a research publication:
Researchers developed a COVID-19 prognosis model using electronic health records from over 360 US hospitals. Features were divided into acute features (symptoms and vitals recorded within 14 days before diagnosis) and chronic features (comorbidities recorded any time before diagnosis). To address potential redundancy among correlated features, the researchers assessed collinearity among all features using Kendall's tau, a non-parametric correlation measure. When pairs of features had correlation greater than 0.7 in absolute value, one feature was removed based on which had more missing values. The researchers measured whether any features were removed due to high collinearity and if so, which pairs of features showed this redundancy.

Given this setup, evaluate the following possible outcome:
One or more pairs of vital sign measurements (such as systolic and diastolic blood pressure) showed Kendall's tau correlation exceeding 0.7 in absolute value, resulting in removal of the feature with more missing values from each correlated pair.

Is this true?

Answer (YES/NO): NO